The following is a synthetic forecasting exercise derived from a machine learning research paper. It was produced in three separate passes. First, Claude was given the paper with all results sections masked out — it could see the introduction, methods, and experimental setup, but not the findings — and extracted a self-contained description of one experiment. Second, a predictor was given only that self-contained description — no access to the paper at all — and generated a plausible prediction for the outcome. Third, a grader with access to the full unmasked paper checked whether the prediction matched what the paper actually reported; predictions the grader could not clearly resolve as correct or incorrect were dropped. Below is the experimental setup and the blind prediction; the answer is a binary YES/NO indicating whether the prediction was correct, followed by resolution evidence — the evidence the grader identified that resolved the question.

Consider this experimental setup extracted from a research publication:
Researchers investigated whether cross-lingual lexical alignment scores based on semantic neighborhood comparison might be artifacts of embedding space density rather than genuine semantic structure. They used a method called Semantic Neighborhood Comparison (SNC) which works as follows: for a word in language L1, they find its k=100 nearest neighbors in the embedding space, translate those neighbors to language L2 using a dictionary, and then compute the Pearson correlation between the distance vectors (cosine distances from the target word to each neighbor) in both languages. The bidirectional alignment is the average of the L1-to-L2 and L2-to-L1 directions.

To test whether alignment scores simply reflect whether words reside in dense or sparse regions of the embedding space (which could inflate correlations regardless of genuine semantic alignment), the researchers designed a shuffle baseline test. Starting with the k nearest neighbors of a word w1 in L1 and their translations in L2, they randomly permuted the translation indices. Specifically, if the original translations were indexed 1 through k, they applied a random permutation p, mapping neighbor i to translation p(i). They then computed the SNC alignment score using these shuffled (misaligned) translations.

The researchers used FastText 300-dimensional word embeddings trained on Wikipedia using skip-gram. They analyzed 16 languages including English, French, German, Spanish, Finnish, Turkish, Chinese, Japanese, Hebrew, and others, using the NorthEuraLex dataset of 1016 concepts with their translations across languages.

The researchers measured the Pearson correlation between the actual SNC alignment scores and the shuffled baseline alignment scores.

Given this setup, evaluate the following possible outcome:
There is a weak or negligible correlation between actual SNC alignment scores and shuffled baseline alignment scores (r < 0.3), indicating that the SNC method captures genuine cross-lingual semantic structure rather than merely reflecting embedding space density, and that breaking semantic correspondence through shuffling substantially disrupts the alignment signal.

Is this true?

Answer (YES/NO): NO